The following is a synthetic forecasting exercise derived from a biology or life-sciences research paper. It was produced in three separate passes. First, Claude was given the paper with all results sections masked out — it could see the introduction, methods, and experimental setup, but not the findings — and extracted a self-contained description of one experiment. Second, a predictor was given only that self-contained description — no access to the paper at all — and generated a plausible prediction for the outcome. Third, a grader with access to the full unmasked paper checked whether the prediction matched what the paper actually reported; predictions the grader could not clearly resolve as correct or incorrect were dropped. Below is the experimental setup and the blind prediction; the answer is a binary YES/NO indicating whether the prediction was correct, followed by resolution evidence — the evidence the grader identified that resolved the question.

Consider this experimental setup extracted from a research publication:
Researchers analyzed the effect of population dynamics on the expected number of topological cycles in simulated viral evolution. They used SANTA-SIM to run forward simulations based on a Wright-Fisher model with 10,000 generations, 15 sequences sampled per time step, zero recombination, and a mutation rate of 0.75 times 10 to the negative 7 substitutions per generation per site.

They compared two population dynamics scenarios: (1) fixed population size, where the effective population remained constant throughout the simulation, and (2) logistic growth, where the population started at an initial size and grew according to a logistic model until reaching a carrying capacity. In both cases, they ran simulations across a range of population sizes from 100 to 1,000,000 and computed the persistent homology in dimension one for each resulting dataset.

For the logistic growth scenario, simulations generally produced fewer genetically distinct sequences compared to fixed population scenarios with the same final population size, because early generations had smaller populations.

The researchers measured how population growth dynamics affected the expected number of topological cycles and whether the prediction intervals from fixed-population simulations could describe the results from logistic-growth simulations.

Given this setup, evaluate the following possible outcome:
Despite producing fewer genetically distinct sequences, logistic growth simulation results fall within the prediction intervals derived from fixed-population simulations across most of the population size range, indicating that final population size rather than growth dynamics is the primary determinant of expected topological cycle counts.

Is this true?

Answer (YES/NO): YES